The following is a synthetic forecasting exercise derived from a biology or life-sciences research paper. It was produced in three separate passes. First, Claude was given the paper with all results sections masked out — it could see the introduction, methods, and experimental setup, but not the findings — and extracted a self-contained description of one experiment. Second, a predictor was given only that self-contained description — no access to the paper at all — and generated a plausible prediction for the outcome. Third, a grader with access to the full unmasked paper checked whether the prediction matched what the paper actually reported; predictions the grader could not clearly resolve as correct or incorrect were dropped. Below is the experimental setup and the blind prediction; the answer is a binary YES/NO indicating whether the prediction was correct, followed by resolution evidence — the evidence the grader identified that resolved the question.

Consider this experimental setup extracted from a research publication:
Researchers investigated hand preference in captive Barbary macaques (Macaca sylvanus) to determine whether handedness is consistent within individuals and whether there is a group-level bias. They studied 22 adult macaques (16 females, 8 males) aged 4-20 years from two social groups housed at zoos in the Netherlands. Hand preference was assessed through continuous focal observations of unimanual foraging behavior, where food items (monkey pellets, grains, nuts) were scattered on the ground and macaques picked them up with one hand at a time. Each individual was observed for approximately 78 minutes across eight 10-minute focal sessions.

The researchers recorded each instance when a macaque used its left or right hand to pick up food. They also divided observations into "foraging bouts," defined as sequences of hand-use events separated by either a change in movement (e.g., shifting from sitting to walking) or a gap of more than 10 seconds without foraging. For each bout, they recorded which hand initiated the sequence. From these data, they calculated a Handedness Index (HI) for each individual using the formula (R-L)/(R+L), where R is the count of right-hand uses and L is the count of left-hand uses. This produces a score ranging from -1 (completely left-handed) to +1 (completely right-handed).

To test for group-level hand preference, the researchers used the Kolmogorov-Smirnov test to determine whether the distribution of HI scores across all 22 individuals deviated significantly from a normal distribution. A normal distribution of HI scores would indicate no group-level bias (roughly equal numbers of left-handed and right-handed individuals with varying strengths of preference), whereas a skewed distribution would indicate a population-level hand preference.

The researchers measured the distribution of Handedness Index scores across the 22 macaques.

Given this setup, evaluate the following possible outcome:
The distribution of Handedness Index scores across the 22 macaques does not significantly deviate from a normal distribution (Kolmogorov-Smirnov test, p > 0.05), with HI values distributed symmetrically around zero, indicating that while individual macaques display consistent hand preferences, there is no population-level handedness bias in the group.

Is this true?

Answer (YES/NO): YES